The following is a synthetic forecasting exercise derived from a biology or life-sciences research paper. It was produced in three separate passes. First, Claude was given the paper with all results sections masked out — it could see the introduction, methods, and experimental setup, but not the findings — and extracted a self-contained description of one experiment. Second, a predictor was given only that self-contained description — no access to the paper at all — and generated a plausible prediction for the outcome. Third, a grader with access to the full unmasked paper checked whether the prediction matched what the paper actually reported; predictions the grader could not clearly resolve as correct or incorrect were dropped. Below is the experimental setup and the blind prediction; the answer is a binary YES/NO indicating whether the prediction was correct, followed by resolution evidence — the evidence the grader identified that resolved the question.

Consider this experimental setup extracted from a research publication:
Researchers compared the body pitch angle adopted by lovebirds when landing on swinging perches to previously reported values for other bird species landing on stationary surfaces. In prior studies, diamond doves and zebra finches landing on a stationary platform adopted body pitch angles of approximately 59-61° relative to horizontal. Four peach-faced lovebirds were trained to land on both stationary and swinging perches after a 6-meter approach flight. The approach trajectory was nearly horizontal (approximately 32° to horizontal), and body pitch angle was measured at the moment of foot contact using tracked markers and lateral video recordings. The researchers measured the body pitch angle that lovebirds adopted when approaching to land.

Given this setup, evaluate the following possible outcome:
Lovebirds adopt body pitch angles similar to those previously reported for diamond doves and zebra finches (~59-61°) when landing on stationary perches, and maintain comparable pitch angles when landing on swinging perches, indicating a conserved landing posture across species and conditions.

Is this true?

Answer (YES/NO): NO